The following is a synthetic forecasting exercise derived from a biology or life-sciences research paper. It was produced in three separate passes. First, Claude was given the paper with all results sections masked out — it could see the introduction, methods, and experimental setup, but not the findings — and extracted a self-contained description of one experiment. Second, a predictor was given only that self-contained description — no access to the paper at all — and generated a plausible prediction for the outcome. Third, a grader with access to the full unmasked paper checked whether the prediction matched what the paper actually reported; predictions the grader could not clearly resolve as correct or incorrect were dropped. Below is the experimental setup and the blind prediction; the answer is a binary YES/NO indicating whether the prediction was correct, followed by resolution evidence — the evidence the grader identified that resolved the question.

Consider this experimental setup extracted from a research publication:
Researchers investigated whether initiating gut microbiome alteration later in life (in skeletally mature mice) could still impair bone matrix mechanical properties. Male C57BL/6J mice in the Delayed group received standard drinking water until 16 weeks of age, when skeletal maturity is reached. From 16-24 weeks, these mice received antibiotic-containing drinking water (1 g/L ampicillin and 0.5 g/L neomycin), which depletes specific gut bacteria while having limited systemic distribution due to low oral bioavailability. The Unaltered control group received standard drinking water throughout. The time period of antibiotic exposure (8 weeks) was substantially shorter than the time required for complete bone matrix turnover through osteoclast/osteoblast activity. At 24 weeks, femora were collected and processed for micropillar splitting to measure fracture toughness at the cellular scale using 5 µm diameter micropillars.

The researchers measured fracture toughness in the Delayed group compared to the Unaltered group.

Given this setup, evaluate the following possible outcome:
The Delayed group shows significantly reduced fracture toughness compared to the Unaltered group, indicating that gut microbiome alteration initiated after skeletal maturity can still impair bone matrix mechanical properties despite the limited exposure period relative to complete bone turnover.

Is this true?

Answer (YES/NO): YES